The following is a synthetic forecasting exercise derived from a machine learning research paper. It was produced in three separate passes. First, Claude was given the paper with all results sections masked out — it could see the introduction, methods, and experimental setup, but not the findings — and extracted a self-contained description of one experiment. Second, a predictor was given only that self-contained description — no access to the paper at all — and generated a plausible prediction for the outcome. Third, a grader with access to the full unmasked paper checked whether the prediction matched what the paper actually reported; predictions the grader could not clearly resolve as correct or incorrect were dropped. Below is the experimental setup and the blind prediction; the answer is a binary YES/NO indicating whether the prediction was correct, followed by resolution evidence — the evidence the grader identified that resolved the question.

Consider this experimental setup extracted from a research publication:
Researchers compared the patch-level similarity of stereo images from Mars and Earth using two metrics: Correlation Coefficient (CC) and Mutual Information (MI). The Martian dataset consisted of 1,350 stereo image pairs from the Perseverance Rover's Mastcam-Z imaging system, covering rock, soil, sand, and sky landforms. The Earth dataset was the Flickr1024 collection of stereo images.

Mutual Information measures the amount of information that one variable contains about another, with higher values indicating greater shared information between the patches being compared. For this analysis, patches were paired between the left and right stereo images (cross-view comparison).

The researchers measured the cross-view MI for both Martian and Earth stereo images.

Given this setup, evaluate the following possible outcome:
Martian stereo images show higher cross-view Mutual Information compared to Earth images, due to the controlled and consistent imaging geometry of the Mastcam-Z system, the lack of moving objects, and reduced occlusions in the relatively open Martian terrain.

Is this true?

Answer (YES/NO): YES